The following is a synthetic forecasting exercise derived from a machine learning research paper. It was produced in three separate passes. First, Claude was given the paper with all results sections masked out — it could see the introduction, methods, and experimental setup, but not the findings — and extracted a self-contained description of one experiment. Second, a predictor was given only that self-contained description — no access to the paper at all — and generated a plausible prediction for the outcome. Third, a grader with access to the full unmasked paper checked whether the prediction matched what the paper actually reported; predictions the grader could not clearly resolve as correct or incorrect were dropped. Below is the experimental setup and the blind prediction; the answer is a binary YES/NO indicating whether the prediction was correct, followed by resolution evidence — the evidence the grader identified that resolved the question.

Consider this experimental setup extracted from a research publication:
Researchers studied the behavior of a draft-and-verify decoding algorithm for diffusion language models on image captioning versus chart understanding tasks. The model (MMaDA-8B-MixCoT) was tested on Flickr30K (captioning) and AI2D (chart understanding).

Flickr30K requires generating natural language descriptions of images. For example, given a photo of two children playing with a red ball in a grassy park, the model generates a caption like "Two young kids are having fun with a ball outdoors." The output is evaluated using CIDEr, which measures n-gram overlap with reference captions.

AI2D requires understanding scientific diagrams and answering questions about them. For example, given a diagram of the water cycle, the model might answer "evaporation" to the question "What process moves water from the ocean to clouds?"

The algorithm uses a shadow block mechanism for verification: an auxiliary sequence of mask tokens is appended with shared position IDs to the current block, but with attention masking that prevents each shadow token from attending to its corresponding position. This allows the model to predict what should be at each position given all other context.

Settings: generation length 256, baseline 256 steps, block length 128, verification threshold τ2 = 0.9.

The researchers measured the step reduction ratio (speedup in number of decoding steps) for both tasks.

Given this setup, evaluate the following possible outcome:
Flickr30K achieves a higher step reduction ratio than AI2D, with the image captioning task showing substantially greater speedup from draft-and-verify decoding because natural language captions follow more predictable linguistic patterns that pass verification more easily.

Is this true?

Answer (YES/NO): YES